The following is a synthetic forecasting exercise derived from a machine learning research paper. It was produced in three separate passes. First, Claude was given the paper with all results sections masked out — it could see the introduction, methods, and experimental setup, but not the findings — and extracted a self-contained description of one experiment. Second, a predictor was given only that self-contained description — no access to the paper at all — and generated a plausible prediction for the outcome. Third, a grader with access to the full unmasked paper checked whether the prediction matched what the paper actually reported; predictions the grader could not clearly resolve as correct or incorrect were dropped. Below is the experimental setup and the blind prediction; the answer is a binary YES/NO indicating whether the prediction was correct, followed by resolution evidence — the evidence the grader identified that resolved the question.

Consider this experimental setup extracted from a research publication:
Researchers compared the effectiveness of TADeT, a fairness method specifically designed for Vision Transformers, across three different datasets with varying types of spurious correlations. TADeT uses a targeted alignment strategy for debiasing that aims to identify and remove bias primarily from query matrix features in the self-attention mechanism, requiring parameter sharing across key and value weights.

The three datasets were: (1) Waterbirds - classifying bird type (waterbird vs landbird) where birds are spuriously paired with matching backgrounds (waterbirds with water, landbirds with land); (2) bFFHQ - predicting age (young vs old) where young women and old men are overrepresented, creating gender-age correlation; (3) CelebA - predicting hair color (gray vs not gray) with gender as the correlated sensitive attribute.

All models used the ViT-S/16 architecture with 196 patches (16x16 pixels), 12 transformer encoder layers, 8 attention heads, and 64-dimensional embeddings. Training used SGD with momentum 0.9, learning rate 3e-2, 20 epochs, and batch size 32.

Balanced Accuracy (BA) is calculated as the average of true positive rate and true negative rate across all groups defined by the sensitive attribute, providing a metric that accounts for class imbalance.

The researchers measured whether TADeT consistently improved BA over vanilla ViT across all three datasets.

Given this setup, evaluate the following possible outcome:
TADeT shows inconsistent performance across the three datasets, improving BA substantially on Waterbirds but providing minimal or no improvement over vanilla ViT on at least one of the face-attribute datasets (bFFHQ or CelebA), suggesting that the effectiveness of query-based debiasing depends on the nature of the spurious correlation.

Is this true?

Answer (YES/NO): YES